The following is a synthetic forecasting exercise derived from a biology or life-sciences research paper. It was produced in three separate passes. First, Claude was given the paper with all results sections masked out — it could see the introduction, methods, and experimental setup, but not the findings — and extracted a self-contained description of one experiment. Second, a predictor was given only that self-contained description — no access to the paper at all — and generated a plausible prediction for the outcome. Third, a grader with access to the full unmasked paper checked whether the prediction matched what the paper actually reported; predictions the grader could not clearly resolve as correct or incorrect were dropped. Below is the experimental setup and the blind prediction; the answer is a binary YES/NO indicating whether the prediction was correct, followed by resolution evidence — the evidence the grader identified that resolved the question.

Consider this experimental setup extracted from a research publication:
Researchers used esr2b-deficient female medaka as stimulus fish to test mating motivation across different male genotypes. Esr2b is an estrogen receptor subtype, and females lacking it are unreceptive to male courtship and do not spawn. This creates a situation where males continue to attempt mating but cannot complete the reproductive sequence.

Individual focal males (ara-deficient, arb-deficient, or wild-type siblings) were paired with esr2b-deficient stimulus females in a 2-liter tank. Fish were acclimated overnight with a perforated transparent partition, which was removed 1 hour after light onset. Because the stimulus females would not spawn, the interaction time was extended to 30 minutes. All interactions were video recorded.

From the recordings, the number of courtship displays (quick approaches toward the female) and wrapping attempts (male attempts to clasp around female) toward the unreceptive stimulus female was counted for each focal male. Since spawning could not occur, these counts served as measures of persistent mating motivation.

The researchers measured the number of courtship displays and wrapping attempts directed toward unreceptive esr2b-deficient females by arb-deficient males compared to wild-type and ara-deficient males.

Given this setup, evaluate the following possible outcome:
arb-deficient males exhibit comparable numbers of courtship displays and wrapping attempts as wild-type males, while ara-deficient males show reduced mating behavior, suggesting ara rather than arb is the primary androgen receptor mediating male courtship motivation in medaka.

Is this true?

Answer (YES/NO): NO